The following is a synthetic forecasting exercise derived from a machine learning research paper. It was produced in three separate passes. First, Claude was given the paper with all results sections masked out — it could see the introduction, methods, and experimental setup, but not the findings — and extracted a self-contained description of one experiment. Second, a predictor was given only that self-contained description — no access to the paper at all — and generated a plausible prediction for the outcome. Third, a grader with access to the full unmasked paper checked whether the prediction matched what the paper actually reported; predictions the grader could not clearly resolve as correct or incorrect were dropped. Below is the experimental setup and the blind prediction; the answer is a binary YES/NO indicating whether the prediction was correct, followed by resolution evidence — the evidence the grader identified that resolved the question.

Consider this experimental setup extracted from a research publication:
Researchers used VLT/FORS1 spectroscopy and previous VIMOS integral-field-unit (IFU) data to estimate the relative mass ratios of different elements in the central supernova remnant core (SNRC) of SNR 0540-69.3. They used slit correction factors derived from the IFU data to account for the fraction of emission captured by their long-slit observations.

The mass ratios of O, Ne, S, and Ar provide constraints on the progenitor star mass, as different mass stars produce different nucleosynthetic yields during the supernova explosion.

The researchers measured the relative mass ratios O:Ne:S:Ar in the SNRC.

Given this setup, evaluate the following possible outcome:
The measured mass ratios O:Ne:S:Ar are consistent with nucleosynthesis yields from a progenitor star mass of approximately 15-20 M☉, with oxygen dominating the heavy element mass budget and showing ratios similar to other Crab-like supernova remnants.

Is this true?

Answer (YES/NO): NO